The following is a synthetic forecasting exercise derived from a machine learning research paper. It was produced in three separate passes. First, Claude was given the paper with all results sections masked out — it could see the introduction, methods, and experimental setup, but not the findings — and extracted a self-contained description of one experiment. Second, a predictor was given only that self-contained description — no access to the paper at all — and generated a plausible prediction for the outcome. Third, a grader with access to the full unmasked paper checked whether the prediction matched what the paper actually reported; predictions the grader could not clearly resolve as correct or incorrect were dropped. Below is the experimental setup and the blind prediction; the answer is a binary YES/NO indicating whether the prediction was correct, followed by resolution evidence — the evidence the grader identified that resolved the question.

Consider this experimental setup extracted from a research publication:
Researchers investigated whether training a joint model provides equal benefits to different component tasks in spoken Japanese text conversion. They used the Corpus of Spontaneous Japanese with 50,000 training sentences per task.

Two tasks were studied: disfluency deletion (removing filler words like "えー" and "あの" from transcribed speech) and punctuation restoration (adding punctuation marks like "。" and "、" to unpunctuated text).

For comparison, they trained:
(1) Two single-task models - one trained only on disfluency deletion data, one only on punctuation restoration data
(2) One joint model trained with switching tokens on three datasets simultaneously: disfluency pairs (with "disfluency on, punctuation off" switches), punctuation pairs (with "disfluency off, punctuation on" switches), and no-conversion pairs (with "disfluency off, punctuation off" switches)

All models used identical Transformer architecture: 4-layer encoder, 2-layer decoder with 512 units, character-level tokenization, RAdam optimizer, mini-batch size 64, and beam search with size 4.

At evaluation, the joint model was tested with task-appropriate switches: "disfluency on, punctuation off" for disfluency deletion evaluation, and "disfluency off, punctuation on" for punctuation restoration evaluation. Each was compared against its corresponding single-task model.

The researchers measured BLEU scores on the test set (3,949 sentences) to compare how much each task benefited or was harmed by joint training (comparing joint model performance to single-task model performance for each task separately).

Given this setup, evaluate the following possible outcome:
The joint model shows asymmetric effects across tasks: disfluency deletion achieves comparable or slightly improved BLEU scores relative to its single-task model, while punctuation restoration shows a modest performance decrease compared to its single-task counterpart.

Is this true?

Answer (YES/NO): NO